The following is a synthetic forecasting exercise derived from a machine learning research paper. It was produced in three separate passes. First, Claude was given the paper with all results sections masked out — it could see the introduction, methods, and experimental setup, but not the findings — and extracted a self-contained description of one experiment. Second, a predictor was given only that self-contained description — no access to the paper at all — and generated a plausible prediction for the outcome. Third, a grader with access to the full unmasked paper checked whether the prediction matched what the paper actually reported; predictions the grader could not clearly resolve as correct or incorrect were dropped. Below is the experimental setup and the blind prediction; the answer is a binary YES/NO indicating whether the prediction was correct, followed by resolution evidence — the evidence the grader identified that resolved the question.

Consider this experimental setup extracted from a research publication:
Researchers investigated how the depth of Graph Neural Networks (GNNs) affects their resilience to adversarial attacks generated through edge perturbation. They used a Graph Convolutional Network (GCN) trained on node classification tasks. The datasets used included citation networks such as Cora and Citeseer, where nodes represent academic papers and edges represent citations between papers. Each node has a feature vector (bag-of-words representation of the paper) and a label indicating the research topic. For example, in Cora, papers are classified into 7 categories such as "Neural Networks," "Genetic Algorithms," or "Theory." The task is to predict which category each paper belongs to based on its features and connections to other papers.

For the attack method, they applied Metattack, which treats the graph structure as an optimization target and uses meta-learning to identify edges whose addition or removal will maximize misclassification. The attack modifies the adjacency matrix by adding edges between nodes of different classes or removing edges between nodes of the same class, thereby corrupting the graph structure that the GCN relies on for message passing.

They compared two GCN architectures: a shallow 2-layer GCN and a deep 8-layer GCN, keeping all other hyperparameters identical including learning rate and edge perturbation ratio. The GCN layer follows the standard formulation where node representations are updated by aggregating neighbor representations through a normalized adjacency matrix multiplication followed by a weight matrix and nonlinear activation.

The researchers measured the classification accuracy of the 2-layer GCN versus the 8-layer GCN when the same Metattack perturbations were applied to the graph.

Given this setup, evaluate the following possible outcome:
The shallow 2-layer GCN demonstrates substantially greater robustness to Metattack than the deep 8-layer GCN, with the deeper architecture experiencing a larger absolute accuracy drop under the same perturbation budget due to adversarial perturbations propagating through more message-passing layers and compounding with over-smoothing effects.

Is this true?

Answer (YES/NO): NO